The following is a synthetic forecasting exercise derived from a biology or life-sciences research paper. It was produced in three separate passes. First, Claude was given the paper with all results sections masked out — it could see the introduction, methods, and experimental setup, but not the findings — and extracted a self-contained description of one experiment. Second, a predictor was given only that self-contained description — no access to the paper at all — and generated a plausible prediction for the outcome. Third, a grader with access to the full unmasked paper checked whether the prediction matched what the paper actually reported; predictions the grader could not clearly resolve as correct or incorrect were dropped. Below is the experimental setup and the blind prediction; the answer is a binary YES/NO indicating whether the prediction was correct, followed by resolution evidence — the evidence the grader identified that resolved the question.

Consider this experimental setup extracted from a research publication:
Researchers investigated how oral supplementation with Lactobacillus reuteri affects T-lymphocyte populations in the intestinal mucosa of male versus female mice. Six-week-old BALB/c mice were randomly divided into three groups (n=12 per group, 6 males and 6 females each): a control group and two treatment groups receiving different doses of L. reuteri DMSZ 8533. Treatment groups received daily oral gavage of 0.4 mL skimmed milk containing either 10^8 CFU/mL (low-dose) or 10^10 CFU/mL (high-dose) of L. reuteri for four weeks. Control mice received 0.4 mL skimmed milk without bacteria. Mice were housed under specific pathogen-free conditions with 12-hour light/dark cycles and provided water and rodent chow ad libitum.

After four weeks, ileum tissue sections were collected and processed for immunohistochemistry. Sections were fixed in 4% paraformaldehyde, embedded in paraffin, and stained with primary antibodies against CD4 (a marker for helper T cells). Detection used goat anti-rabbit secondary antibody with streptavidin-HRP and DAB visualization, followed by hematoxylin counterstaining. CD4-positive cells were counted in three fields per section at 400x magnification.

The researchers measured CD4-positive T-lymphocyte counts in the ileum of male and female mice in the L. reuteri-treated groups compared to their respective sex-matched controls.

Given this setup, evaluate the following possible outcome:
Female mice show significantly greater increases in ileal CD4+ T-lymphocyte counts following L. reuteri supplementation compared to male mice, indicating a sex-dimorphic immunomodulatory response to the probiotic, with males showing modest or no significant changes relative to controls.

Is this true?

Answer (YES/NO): NO